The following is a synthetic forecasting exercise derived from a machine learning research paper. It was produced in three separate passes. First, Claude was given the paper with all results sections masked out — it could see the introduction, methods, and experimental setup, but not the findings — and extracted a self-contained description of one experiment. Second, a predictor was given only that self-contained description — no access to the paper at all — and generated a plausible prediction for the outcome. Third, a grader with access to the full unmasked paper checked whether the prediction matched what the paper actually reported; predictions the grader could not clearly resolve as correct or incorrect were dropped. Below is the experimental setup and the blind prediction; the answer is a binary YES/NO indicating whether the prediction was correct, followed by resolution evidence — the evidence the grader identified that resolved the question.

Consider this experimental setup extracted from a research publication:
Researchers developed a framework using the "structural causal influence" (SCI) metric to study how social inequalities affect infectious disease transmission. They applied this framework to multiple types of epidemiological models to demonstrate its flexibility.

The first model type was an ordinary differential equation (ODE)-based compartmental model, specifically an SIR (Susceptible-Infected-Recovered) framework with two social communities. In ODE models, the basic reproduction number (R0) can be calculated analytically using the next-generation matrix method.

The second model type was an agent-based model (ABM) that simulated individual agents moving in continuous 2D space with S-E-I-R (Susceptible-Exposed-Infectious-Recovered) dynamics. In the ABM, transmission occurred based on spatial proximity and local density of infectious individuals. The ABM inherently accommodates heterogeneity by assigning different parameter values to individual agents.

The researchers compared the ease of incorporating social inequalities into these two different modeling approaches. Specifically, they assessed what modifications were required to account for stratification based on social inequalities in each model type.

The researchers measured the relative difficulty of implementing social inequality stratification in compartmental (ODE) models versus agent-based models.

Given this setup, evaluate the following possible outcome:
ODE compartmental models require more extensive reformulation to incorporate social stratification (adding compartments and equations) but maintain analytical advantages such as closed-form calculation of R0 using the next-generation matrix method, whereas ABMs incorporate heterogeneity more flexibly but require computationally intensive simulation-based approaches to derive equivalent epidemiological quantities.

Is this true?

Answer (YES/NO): YES